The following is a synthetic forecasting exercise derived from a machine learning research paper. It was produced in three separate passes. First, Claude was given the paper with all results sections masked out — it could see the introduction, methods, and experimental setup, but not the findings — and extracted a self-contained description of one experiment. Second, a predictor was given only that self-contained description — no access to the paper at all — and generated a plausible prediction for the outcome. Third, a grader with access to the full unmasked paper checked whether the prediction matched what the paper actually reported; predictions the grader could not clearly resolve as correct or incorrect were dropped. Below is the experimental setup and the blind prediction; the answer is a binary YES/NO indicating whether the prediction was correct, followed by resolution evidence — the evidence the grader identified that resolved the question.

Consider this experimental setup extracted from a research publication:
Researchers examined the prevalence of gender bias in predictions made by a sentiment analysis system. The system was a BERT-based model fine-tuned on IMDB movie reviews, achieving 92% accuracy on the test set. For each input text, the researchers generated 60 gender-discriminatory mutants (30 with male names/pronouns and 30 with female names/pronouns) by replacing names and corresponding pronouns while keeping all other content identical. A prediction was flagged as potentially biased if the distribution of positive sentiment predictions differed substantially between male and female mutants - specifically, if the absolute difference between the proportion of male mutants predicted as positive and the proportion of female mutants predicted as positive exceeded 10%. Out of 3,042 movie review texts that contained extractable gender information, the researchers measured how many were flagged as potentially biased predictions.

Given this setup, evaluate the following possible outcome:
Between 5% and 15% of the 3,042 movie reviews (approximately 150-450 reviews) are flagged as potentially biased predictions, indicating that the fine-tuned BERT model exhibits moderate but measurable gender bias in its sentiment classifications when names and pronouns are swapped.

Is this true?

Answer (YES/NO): NO